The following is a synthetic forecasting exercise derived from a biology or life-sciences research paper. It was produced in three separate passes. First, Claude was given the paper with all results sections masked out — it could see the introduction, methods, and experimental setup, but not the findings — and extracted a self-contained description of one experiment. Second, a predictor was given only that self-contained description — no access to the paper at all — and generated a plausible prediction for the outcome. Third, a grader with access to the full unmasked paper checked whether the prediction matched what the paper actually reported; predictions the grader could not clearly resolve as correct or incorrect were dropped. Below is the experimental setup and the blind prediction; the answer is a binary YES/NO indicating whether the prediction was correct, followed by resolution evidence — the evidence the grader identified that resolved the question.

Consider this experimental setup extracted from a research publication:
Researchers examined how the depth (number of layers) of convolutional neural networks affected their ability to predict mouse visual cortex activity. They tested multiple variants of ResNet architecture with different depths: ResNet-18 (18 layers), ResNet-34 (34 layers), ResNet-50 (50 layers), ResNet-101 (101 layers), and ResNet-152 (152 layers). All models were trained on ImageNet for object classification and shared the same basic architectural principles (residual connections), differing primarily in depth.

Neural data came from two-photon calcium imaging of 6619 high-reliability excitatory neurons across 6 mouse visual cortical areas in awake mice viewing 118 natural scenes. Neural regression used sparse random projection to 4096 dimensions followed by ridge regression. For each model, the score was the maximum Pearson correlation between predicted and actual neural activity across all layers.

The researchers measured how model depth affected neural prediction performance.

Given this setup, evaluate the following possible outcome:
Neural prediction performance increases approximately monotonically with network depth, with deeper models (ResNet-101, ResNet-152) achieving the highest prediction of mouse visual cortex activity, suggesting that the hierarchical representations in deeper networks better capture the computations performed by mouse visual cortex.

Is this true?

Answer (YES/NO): NO